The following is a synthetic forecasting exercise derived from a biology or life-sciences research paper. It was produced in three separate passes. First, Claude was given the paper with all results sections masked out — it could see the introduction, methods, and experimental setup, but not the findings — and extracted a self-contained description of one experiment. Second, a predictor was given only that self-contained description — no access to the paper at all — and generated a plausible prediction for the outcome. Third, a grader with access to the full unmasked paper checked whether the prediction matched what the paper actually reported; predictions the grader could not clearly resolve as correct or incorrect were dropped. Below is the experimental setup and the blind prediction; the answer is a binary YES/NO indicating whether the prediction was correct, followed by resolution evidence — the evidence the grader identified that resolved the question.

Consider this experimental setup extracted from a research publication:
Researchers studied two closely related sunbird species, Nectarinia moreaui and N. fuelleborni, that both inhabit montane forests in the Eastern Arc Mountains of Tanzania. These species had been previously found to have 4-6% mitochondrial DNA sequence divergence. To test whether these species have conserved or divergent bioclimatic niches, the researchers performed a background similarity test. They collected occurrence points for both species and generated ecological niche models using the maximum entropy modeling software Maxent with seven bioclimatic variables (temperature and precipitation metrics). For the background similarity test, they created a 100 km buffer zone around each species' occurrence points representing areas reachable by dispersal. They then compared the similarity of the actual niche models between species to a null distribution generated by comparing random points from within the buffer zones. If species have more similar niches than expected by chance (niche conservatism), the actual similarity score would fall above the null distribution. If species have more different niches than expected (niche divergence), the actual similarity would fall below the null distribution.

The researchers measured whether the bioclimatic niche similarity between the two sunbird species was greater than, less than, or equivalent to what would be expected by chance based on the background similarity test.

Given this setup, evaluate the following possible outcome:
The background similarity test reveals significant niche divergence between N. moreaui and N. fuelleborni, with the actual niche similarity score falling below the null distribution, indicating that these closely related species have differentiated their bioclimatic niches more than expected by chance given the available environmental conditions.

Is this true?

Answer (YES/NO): NO